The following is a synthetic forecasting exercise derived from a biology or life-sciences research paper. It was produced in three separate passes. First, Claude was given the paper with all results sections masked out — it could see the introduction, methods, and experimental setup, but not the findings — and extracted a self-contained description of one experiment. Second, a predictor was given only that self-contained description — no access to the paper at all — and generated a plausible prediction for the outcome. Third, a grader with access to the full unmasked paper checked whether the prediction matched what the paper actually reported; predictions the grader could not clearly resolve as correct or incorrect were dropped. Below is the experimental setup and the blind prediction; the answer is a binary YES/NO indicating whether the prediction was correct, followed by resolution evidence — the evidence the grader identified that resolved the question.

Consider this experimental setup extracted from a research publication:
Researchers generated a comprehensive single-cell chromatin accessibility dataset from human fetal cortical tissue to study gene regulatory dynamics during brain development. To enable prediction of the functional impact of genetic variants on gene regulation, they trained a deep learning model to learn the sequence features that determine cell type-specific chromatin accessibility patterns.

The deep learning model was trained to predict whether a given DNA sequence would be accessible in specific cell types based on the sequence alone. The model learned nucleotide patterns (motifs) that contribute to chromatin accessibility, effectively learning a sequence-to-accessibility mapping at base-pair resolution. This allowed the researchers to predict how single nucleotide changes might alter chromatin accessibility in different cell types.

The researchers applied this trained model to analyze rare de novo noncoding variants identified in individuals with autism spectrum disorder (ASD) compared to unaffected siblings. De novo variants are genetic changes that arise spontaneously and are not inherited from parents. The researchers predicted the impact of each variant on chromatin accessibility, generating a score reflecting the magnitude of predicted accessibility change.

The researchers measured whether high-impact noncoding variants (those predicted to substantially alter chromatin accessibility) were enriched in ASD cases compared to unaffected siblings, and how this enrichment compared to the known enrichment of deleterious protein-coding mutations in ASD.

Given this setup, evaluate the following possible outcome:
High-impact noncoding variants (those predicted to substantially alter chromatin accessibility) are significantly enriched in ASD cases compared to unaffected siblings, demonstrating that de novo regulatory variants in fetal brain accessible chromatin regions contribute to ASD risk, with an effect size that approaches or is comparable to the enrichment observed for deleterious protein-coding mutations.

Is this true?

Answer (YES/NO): YES